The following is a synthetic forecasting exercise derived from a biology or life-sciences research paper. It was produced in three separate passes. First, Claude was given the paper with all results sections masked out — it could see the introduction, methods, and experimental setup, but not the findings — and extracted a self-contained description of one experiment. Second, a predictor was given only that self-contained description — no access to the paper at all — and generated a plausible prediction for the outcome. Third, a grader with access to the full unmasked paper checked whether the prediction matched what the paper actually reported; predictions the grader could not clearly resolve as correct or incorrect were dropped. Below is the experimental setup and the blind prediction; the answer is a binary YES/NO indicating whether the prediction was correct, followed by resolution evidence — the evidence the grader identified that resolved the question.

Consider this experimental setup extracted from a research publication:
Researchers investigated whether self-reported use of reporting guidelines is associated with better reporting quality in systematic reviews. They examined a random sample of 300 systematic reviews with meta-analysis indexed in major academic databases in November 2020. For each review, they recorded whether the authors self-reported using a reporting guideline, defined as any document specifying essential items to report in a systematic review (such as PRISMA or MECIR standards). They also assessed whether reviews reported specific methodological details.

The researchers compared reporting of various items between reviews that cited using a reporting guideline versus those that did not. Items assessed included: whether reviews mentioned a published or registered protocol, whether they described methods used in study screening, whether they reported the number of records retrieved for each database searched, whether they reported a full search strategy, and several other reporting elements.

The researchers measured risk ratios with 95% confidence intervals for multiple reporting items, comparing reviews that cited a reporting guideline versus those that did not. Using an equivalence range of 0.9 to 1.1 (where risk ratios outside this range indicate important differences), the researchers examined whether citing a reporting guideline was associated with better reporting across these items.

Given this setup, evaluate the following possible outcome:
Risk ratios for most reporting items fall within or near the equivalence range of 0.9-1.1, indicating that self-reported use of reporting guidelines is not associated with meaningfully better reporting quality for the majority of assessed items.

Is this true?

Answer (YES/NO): YES